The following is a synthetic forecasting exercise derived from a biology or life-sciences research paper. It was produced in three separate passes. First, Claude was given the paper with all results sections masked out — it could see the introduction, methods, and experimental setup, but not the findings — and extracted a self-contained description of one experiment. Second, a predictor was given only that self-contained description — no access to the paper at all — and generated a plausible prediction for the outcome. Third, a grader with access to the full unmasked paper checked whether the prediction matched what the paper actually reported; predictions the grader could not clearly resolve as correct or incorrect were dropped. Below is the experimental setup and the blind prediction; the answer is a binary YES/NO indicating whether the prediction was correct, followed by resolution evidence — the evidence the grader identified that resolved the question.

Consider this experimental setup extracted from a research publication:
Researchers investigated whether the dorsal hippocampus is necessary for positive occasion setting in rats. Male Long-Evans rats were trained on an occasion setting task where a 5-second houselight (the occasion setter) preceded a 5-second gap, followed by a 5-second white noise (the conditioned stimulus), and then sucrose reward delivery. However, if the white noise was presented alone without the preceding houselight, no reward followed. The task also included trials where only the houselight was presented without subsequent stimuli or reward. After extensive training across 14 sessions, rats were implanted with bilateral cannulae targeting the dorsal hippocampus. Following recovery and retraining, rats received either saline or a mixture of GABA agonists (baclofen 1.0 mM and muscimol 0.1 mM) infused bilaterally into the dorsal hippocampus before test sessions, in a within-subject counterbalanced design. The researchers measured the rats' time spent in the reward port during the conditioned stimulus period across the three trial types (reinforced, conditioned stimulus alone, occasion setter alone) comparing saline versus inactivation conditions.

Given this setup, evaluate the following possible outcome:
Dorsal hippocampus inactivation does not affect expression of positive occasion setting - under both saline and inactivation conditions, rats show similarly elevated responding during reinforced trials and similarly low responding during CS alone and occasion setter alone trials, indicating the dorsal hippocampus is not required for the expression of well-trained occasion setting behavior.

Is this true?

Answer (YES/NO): YES